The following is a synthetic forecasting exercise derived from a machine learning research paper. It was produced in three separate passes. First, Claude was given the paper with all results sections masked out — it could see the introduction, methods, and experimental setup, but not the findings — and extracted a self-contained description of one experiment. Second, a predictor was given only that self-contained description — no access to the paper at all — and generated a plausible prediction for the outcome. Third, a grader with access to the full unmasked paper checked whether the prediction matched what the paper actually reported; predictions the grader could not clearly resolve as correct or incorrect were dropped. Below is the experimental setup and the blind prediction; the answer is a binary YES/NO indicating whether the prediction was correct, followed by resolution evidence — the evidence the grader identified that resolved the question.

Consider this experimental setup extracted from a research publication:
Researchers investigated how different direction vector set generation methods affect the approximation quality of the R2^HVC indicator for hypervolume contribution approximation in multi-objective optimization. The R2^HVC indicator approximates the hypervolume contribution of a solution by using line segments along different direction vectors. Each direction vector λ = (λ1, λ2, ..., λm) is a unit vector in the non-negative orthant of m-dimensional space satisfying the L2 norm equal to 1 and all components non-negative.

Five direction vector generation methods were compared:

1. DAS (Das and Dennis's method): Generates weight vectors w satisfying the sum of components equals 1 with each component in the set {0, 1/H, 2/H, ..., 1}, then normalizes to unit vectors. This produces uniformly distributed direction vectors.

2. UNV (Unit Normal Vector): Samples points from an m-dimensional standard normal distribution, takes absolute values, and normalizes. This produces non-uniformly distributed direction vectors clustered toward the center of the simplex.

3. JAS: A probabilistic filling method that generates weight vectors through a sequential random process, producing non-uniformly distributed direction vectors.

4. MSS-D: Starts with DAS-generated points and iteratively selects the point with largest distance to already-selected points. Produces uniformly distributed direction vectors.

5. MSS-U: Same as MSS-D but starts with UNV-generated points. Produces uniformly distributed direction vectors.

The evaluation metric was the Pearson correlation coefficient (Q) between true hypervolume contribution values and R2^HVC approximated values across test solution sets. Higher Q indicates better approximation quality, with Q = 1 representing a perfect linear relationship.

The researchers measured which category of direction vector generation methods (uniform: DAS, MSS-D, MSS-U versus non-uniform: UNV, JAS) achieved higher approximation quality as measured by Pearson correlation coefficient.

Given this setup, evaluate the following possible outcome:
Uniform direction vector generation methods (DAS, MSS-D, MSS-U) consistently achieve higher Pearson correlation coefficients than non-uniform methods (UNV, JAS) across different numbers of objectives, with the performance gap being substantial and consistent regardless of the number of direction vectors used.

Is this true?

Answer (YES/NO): NO